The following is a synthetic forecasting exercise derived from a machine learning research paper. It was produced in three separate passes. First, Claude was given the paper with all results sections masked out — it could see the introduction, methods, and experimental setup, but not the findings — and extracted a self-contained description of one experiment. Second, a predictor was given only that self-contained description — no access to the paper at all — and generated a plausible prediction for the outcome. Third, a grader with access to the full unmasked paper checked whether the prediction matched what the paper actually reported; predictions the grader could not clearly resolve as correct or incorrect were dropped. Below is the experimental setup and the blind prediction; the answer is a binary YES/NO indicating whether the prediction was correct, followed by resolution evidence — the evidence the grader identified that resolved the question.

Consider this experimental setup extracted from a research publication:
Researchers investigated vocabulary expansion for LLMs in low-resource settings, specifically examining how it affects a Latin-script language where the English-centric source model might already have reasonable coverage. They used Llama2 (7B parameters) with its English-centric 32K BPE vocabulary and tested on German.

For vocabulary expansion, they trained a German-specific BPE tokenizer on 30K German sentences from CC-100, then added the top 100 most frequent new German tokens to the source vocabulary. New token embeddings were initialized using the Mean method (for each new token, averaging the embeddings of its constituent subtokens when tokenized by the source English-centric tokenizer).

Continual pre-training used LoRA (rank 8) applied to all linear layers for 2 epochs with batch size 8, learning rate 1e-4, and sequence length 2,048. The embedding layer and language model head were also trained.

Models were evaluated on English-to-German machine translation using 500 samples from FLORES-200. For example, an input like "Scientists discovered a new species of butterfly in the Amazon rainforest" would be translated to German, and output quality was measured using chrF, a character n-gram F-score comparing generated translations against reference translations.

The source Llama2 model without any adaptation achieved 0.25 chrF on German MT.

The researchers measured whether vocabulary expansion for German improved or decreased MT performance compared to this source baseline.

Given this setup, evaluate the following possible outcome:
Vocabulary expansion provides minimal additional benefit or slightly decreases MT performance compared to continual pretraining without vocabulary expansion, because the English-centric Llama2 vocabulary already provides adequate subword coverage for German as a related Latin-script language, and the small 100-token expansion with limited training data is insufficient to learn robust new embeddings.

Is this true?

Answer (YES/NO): NO